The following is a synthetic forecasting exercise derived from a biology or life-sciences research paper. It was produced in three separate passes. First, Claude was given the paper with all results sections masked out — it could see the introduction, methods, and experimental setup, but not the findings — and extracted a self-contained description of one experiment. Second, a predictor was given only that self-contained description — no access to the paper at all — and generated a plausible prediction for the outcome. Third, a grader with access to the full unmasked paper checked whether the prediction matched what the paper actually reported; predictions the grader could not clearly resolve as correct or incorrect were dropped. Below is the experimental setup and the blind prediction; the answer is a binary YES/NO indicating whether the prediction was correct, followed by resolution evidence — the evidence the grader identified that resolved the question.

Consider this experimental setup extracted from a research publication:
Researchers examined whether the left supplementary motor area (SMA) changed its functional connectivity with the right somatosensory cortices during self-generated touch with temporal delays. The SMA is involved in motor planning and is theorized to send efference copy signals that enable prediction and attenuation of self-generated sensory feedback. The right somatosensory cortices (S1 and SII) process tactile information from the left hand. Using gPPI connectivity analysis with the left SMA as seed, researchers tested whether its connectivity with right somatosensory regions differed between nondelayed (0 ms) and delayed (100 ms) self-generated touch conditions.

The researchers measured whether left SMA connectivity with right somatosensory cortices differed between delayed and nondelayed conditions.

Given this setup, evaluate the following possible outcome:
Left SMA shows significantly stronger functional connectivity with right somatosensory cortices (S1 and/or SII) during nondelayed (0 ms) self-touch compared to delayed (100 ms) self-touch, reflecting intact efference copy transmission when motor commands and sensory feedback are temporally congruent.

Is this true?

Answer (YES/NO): NO